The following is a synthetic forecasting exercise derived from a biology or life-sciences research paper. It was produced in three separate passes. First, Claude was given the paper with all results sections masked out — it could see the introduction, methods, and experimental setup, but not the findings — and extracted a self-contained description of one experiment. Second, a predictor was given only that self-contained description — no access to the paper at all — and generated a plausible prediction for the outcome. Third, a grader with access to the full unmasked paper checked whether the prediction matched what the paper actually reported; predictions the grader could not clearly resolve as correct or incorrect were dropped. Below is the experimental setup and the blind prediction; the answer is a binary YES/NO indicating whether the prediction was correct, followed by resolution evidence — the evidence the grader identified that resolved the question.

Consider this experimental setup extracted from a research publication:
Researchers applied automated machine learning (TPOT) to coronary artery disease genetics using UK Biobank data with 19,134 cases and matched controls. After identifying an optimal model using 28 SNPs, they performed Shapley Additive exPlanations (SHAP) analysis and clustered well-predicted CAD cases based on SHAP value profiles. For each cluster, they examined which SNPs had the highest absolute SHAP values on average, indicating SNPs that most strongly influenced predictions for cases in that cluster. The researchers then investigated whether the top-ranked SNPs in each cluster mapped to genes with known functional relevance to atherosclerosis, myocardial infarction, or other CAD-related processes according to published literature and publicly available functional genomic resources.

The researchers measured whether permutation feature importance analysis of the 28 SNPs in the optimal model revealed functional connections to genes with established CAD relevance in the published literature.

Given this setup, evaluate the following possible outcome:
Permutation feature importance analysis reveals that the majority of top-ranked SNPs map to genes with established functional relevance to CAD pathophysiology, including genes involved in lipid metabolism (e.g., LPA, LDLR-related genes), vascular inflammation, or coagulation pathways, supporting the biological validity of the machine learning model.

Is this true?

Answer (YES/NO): NO